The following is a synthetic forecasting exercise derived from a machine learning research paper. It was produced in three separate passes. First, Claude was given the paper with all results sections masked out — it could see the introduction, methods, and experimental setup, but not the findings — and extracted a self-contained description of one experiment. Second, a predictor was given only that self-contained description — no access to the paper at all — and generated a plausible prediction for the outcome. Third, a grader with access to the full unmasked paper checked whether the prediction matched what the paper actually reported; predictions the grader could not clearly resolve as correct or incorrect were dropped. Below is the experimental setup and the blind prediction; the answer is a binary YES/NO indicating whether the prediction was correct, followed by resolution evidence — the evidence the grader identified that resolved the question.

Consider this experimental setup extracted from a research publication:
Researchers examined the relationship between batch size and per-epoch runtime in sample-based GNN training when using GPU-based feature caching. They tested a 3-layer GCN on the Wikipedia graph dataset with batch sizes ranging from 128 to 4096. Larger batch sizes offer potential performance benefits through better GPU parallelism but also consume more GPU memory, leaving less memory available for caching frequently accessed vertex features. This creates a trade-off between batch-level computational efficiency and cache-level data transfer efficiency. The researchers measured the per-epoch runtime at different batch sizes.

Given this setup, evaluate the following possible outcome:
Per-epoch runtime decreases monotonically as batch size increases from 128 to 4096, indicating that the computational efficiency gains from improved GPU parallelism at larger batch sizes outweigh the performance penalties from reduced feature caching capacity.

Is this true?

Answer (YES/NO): YES